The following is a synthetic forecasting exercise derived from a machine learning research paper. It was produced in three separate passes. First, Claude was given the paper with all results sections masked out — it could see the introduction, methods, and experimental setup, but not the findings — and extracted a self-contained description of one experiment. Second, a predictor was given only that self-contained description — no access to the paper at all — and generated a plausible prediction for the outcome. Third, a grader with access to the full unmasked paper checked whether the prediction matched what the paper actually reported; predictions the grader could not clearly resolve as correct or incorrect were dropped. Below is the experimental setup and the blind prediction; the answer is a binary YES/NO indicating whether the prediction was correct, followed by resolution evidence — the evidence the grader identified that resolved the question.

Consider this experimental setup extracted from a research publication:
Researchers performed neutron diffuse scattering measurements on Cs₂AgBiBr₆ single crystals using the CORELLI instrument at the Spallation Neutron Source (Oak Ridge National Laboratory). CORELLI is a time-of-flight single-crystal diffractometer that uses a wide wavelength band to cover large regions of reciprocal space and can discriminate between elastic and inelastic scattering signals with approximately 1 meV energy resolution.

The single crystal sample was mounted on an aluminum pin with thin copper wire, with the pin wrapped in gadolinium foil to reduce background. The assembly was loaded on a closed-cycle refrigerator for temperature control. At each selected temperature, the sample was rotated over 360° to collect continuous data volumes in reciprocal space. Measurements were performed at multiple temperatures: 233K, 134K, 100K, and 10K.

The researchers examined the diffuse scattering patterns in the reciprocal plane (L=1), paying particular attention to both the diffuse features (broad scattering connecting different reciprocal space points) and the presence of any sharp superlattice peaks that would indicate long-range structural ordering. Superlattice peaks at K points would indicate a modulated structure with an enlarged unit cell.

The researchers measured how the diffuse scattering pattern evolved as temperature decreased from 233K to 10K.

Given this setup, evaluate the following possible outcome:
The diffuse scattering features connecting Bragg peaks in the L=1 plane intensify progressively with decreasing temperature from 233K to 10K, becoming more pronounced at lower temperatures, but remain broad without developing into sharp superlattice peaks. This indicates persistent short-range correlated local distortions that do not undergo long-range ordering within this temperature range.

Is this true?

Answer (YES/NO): NO